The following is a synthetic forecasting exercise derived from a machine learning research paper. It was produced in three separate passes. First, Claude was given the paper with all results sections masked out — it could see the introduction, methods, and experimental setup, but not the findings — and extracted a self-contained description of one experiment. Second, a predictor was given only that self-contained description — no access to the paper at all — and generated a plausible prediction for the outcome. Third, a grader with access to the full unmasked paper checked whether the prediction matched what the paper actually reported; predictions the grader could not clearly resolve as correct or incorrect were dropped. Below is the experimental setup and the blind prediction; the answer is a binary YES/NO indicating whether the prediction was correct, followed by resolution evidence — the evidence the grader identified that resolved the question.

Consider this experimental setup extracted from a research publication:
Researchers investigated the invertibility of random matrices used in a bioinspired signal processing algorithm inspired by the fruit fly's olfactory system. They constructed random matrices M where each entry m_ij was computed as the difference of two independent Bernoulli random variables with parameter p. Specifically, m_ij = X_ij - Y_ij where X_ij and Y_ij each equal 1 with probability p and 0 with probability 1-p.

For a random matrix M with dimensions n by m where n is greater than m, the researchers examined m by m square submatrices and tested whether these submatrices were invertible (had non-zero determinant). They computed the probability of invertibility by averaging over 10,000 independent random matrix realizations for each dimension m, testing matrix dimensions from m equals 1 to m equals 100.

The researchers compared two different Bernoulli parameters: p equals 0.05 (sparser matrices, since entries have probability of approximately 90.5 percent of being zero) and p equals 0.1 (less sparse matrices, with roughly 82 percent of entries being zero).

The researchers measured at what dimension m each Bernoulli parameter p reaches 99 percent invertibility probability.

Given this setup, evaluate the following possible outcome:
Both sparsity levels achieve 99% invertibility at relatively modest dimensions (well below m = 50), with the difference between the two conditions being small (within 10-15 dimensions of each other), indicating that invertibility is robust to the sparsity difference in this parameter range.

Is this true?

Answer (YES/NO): NO